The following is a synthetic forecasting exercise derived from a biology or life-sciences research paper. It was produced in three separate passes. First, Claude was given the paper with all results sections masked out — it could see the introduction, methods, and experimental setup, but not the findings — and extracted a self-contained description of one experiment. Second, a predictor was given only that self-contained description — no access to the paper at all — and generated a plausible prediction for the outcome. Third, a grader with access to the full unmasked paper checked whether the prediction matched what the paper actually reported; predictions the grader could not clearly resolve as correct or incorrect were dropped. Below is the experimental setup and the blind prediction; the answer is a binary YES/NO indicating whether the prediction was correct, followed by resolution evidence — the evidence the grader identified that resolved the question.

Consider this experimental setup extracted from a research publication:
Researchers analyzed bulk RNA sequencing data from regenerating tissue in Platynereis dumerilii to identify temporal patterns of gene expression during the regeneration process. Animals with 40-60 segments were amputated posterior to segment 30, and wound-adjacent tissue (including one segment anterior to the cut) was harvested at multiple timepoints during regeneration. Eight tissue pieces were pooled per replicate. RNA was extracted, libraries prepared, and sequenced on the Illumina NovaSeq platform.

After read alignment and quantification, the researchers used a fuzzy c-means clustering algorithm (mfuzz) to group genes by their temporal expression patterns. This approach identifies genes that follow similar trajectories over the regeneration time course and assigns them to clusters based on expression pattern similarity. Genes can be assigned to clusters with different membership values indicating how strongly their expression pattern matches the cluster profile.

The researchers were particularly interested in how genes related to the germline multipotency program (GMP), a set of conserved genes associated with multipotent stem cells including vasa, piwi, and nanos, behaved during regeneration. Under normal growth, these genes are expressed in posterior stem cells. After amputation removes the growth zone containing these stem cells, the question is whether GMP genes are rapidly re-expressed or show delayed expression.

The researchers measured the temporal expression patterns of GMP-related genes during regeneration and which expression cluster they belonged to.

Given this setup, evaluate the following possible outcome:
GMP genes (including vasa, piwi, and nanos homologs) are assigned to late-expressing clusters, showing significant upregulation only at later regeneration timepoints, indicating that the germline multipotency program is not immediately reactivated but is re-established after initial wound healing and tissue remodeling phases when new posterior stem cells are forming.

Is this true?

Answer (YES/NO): NO